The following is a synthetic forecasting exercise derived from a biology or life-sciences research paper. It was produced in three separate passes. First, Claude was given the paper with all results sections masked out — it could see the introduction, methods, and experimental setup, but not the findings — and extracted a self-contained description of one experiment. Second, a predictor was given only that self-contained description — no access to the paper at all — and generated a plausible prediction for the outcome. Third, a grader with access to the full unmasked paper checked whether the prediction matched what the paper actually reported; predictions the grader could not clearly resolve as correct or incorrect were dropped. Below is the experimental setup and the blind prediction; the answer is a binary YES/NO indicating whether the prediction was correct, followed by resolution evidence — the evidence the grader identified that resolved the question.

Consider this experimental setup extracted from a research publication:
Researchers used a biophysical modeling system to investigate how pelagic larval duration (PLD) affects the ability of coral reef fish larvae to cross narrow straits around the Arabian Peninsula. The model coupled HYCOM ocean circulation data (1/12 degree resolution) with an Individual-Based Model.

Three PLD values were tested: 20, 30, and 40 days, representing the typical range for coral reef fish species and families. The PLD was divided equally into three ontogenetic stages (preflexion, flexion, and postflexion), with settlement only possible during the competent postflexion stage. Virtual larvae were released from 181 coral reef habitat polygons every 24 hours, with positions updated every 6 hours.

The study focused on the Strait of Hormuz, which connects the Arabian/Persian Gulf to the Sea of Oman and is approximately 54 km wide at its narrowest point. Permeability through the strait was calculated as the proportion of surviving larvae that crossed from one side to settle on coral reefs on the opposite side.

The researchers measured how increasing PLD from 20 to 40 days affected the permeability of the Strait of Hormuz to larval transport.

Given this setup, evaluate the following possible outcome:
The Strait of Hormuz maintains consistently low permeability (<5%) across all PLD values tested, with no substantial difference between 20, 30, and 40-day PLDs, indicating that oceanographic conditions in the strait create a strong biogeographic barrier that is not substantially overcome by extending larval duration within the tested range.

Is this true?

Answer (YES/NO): NO